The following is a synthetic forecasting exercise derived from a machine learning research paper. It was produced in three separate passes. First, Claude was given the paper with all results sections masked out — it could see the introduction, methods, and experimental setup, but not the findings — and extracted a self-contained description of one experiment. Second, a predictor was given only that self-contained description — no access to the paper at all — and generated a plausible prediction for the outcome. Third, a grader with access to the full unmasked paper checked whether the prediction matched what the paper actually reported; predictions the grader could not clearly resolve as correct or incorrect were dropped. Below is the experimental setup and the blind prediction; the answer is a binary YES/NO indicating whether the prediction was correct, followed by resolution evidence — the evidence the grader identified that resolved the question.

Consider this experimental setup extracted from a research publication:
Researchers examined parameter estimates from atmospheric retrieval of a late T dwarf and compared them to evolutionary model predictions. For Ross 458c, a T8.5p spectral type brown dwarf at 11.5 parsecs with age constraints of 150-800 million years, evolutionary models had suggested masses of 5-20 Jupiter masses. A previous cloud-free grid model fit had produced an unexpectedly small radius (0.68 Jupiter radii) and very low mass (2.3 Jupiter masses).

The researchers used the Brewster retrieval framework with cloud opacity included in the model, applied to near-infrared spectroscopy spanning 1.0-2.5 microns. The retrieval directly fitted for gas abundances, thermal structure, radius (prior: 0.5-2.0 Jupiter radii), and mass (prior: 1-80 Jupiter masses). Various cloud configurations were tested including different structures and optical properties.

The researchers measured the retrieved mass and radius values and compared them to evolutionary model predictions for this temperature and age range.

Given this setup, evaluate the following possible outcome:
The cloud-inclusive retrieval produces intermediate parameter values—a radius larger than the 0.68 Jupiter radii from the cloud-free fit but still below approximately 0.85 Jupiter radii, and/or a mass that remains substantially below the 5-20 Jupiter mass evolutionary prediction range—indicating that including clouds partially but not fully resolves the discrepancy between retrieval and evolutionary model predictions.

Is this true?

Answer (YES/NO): NO